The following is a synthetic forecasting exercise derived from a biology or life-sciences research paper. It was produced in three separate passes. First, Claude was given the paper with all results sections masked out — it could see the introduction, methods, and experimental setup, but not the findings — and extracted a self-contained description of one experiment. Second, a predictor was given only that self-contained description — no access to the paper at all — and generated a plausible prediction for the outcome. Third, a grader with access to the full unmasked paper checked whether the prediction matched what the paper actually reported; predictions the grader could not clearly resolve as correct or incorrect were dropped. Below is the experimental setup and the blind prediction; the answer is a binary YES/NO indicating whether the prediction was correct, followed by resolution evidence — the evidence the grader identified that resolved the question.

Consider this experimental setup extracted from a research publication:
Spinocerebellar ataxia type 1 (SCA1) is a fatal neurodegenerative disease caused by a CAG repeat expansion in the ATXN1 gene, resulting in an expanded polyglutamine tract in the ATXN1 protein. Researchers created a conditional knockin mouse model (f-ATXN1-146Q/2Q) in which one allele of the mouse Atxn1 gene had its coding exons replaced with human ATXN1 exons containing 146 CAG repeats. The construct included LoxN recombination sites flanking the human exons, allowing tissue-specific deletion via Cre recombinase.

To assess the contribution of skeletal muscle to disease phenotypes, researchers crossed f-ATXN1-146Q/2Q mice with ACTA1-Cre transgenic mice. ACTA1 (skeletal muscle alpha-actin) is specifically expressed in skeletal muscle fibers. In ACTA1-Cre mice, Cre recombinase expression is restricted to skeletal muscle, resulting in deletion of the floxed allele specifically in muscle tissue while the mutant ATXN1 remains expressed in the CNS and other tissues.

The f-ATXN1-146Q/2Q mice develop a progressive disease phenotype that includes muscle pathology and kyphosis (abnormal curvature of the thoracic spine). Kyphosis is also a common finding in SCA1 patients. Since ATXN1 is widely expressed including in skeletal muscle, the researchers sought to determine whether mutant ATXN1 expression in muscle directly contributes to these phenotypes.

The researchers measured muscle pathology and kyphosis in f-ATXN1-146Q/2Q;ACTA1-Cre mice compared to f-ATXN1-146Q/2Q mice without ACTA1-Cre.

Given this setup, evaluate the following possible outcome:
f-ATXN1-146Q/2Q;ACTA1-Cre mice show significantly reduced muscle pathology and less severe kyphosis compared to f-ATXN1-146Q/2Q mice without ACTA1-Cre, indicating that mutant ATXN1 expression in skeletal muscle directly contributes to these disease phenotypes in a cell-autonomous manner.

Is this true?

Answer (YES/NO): YES